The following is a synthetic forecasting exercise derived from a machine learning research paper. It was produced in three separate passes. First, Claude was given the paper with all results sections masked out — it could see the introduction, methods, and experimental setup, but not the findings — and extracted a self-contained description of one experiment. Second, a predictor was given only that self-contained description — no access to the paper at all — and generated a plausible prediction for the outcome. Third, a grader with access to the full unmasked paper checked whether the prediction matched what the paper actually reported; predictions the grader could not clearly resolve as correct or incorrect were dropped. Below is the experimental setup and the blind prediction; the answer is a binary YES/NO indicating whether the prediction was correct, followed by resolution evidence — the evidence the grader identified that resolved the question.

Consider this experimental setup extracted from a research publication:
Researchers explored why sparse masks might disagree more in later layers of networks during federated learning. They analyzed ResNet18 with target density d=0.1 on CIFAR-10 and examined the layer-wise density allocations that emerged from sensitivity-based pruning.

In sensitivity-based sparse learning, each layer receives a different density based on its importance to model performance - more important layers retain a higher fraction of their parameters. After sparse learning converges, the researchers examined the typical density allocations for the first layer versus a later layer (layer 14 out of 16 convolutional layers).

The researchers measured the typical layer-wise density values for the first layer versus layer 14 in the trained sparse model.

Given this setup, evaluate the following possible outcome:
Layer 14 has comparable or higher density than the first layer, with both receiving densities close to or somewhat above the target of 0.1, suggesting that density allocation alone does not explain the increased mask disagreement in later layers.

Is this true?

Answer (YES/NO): NO